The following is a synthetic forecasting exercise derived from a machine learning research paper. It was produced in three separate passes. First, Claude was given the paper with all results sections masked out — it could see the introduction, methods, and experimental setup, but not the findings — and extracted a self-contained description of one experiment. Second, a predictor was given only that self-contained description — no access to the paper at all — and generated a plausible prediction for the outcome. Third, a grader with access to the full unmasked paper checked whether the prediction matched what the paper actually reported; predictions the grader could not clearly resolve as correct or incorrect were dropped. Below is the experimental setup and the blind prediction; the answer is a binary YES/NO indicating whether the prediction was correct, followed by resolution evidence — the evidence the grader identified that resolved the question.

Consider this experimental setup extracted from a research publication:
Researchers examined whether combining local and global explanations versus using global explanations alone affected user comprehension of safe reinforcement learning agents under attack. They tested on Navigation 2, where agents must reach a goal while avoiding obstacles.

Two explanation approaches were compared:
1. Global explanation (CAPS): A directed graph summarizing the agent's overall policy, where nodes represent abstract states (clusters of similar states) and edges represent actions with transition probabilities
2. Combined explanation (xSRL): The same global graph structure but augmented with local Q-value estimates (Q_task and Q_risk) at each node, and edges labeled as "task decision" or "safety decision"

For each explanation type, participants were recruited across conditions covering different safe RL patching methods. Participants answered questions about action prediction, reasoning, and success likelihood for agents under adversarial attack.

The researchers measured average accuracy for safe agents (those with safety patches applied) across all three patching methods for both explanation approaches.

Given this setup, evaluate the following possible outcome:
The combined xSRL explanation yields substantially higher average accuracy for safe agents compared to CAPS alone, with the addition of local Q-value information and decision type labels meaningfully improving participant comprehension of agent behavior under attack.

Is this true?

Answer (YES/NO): NO